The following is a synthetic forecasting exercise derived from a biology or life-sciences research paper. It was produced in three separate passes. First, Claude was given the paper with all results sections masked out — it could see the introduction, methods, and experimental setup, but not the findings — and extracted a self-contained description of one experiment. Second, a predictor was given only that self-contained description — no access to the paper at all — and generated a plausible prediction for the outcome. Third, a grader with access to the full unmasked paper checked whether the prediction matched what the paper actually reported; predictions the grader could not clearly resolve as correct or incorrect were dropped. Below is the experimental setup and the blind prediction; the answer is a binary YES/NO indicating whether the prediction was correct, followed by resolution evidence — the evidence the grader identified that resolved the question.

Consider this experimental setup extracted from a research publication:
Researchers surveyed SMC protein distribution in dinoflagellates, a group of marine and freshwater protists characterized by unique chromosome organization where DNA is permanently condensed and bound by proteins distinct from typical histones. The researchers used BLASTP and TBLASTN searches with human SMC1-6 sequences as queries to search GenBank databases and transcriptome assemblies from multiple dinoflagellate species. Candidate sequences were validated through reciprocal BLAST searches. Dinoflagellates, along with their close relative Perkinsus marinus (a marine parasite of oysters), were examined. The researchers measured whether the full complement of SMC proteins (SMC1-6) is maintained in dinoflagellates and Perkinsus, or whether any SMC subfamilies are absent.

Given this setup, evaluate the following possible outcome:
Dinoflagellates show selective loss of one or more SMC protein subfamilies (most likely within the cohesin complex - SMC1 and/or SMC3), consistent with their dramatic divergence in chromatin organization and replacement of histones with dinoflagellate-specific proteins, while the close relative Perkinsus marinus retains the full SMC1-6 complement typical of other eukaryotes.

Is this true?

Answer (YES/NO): NO